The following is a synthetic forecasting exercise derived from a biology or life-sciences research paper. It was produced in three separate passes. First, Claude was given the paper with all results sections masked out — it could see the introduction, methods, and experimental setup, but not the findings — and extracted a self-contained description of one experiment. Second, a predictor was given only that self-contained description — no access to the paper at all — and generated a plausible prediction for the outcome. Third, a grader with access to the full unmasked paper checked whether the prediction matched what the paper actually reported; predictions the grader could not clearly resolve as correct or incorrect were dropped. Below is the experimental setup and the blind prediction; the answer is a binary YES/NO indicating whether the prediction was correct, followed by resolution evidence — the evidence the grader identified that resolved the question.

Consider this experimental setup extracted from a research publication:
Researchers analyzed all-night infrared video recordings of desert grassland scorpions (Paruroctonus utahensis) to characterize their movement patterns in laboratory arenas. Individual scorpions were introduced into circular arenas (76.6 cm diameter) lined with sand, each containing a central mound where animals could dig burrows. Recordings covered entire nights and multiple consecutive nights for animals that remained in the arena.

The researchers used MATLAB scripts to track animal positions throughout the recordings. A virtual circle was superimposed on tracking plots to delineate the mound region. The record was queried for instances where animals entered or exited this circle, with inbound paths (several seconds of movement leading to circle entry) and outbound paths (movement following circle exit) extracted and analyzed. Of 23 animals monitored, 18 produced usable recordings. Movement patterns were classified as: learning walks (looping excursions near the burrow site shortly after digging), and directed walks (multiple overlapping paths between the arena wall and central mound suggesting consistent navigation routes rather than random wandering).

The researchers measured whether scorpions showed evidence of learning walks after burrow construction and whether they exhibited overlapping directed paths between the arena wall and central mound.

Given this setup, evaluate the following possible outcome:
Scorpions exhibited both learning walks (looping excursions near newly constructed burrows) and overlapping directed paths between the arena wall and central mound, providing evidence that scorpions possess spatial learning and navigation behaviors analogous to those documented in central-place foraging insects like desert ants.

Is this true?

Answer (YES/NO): YES